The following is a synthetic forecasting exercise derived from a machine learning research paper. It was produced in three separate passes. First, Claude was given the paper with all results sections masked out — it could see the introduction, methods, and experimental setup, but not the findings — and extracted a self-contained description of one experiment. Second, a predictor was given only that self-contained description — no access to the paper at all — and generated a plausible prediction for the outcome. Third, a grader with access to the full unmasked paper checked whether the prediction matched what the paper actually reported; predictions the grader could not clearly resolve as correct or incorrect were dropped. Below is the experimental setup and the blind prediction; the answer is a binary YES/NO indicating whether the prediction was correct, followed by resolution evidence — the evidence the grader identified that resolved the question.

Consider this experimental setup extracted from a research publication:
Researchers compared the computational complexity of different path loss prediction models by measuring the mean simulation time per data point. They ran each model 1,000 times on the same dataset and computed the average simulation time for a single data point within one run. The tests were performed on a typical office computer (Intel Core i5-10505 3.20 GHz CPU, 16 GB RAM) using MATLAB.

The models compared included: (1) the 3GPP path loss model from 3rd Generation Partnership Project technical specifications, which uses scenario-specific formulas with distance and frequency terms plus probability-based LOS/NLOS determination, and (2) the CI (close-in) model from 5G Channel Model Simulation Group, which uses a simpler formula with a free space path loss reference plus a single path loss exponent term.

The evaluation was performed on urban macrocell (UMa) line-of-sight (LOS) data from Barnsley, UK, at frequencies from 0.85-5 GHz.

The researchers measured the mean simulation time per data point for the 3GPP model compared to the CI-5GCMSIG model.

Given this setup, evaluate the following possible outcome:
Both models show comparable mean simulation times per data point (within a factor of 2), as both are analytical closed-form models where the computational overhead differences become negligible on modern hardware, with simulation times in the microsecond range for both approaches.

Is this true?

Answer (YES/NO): NO